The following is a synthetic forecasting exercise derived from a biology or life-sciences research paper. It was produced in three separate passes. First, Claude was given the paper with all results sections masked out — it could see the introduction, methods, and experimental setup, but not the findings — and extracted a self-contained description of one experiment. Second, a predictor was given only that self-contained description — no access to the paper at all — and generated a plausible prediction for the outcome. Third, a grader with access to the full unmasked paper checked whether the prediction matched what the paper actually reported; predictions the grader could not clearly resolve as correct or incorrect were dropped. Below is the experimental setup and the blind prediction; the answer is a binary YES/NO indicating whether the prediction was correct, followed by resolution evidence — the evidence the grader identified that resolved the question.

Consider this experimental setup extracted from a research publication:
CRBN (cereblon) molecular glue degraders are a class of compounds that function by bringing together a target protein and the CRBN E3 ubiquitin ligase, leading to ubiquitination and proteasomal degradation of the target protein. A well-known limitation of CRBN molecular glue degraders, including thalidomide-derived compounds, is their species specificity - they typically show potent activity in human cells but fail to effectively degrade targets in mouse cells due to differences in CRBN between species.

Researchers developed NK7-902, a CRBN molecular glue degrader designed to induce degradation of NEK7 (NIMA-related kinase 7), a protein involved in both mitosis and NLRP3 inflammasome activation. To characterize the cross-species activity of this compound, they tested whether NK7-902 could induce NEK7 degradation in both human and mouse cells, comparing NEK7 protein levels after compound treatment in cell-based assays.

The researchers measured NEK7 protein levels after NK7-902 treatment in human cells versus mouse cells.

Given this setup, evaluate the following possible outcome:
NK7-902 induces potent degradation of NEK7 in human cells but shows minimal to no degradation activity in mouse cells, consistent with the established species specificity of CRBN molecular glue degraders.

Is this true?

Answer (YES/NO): NO